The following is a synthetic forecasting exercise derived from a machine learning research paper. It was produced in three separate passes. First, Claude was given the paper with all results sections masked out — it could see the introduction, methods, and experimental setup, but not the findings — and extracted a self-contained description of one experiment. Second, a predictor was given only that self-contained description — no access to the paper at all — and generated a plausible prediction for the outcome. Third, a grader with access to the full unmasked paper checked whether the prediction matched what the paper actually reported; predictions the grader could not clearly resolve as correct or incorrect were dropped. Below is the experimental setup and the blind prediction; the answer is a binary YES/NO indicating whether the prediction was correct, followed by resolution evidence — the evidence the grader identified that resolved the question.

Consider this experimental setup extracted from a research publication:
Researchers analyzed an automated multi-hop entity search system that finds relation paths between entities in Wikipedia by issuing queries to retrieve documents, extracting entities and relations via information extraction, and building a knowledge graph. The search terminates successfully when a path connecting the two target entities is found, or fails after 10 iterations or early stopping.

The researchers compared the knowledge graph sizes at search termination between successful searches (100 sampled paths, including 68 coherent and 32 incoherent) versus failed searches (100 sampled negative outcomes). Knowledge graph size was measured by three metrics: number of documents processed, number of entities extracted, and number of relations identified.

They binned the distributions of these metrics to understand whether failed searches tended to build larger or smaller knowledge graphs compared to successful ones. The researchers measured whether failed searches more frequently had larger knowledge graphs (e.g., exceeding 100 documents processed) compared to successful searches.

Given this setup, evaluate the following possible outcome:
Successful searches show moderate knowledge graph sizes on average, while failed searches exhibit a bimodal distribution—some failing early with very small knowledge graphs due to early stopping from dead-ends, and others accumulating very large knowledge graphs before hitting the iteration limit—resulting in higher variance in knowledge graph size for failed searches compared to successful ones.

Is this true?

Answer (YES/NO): NO